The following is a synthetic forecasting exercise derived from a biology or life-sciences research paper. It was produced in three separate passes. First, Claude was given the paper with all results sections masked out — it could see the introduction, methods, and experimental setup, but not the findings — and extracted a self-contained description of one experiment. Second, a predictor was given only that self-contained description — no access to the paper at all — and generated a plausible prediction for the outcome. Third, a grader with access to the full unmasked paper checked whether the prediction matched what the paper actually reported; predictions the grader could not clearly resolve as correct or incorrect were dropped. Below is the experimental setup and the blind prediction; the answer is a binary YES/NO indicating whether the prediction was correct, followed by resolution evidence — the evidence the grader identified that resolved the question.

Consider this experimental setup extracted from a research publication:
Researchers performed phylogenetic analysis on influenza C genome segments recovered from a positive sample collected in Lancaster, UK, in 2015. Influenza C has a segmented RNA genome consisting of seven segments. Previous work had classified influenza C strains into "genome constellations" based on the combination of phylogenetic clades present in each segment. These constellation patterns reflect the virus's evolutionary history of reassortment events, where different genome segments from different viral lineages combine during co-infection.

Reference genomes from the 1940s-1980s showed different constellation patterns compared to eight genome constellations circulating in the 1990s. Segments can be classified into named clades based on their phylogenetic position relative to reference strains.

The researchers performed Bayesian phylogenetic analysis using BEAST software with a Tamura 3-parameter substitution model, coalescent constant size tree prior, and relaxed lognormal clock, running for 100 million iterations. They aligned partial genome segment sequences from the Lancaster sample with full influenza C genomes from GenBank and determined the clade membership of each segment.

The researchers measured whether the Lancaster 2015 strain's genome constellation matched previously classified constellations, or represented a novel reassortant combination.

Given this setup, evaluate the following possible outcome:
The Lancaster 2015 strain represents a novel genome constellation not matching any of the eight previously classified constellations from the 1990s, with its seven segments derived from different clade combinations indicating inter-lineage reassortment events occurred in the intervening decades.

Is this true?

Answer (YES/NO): NO